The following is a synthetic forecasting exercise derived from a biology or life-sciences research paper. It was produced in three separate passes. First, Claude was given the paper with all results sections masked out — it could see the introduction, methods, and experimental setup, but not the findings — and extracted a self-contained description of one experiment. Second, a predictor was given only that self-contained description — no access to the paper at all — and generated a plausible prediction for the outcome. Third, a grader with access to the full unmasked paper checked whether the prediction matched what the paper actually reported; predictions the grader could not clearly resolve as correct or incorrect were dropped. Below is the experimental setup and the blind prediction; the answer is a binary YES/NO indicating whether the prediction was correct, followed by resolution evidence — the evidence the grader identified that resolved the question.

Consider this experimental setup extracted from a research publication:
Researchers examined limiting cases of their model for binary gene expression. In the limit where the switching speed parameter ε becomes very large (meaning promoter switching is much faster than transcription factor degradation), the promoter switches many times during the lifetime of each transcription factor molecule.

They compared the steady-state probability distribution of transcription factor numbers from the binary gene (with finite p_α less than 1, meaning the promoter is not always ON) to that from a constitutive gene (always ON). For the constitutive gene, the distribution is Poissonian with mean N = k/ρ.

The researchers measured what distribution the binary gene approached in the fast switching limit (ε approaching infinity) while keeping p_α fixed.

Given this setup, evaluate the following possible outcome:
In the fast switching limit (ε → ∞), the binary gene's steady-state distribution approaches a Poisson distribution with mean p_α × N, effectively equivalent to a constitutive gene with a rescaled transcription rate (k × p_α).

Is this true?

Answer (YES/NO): YES